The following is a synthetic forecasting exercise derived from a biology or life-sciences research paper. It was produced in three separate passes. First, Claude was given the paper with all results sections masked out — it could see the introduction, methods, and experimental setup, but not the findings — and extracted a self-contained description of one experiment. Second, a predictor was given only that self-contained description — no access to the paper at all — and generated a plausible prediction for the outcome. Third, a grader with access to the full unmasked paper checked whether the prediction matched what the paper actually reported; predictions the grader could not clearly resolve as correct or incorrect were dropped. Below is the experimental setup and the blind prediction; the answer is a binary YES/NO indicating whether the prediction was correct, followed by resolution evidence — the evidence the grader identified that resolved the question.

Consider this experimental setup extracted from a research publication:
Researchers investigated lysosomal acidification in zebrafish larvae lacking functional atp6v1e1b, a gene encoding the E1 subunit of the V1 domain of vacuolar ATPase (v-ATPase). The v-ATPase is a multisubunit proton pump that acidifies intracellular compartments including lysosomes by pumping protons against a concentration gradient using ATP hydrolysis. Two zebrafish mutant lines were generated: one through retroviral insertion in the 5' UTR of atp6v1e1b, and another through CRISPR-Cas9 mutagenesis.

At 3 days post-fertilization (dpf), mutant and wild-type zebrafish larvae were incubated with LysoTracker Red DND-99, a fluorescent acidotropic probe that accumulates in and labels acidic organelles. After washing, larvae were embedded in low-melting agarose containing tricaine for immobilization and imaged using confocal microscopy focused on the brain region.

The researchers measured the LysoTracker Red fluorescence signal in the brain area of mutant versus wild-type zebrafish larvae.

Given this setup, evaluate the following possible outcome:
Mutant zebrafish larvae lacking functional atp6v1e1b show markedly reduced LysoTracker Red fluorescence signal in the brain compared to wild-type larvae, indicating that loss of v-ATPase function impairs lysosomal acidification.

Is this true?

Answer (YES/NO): YES